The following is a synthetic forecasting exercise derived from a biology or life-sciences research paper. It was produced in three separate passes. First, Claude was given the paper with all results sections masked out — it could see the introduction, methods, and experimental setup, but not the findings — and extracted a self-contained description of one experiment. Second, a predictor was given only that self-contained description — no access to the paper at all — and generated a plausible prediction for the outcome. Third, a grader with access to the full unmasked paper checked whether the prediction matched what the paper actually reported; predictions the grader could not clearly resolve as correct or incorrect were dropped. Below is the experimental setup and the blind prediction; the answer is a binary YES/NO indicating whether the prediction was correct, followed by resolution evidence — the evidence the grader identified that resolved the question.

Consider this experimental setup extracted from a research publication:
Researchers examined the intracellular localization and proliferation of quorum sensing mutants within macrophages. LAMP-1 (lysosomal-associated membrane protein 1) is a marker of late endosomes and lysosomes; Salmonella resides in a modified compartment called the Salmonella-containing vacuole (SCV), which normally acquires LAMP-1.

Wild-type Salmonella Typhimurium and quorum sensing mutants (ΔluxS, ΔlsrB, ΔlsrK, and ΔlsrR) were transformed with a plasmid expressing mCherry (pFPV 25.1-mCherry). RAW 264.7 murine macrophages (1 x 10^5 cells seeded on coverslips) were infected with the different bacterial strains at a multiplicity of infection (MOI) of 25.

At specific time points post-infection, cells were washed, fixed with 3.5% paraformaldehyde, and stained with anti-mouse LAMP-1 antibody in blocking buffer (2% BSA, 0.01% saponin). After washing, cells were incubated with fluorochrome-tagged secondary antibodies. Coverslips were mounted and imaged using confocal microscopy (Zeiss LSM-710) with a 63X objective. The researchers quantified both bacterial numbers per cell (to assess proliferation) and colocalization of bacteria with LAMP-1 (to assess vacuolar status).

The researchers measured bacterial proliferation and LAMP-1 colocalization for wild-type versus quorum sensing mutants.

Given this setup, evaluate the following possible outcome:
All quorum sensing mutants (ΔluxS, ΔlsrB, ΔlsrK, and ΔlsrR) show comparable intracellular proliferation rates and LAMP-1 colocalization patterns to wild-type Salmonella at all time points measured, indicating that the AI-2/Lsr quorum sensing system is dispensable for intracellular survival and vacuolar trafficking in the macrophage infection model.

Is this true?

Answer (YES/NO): NO